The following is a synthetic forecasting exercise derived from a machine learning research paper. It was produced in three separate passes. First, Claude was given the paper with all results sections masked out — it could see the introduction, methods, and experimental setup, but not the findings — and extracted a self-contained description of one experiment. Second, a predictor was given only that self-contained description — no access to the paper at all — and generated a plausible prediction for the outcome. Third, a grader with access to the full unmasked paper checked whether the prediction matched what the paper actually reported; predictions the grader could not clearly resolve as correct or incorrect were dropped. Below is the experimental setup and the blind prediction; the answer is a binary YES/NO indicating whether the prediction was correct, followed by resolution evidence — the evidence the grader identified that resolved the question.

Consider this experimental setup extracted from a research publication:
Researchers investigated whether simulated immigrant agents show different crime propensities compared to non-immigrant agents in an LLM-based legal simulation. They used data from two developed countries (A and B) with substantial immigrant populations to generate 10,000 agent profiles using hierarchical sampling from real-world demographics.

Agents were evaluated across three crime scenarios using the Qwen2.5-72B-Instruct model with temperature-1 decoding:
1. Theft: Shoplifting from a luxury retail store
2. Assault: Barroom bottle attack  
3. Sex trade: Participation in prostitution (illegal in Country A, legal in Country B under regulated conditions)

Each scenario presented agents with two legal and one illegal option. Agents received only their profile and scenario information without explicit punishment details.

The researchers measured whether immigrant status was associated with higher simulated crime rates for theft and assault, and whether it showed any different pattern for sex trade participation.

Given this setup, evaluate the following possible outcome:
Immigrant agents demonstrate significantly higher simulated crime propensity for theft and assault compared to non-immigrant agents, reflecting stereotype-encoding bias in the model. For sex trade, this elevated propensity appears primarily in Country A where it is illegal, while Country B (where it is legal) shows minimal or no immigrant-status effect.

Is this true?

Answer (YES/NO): NO